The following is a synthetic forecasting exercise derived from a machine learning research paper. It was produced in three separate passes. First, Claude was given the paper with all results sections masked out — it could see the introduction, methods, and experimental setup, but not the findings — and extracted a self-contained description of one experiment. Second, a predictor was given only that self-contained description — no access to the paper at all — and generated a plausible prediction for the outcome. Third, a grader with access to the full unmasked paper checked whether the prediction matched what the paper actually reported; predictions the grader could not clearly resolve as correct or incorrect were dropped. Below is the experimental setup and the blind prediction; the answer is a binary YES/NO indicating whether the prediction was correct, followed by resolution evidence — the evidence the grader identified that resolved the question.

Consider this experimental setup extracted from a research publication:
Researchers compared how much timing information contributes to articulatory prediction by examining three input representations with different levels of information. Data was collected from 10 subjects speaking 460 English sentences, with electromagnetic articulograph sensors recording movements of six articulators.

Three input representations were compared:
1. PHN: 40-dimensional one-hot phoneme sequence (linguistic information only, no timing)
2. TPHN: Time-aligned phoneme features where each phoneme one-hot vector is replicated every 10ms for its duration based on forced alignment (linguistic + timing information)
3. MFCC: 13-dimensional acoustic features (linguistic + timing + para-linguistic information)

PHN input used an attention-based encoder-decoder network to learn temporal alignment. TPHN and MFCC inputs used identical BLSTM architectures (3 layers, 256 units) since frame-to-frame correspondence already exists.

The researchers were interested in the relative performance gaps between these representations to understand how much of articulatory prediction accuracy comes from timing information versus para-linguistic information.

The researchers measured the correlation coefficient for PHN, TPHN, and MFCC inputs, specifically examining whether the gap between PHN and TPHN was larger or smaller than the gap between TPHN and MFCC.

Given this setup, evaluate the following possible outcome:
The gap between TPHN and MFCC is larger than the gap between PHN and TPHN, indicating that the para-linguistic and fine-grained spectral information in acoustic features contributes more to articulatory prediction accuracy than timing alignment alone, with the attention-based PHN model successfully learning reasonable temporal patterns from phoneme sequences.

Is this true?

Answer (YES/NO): YES